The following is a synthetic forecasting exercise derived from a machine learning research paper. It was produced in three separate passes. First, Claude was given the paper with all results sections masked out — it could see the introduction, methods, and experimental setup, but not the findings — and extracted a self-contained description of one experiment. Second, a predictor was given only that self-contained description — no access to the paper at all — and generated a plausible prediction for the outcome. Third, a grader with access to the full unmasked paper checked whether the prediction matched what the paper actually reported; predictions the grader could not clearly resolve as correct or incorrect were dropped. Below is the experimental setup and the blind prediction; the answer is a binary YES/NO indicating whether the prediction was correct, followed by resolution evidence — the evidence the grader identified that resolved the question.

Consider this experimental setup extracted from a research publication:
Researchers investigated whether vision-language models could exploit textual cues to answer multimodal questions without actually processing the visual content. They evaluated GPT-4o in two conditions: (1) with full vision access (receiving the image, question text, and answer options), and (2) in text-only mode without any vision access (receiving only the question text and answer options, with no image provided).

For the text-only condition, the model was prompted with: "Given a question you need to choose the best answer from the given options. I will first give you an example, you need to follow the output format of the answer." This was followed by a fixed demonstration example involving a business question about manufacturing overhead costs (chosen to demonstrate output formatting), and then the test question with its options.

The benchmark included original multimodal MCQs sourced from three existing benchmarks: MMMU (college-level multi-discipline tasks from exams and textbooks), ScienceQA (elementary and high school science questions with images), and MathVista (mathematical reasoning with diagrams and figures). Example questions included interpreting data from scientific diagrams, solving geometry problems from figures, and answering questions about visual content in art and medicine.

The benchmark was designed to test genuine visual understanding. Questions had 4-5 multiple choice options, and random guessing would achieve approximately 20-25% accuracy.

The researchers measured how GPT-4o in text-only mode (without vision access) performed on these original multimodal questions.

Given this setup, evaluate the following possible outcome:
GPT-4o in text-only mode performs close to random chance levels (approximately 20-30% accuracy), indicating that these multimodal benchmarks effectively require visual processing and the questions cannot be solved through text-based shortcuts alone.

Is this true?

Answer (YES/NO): NO